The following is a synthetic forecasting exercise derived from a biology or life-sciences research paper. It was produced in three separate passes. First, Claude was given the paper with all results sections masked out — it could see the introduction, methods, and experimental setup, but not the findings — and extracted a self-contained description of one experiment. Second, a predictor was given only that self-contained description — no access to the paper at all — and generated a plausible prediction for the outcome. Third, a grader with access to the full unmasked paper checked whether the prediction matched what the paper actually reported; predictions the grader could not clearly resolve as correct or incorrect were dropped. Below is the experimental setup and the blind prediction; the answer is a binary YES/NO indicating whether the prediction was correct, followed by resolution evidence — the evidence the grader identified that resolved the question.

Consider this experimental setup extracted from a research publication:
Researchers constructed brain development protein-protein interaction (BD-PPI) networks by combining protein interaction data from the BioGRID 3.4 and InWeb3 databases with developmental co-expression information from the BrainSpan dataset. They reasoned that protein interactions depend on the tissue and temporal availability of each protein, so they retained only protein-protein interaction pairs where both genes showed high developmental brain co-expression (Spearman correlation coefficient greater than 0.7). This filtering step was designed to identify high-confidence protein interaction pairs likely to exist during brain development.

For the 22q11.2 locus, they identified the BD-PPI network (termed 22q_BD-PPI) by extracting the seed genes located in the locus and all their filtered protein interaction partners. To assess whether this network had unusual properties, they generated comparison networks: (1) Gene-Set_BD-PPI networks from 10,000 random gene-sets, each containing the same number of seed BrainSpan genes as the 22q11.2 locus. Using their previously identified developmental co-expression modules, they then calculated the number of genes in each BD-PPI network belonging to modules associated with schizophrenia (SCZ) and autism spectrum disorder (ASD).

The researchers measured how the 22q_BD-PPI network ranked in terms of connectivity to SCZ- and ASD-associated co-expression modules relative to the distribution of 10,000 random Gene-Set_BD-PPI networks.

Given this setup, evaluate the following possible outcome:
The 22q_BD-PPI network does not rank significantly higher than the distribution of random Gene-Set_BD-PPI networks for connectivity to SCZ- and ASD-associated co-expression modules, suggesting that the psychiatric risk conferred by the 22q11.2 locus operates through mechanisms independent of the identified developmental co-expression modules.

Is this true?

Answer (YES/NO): NO